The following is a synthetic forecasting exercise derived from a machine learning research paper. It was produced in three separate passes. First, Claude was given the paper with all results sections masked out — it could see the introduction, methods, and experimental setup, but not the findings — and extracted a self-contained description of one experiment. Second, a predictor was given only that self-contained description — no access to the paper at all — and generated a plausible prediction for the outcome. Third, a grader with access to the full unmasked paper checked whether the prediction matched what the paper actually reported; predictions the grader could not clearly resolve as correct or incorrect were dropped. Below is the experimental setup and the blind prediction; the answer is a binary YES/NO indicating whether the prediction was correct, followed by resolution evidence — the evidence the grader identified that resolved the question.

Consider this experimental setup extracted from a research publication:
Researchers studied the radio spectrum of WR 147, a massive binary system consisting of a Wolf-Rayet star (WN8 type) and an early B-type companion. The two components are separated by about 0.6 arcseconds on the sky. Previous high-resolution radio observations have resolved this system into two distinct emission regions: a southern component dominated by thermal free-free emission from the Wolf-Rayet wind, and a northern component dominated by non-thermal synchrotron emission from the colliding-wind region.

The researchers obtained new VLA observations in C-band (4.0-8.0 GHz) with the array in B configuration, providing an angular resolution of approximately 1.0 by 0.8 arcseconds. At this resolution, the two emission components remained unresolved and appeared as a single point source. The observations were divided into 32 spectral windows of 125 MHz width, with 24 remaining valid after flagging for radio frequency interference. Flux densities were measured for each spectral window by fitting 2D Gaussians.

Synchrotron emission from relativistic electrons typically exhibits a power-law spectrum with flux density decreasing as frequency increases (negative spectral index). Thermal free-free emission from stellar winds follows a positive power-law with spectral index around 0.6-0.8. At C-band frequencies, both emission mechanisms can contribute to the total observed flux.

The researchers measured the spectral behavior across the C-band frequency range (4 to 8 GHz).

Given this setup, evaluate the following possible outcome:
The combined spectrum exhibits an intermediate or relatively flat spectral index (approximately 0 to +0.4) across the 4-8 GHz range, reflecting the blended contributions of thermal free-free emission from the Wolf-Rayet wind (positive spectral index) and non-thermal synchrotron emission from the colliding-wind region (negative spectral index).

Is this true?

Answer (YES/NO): YES